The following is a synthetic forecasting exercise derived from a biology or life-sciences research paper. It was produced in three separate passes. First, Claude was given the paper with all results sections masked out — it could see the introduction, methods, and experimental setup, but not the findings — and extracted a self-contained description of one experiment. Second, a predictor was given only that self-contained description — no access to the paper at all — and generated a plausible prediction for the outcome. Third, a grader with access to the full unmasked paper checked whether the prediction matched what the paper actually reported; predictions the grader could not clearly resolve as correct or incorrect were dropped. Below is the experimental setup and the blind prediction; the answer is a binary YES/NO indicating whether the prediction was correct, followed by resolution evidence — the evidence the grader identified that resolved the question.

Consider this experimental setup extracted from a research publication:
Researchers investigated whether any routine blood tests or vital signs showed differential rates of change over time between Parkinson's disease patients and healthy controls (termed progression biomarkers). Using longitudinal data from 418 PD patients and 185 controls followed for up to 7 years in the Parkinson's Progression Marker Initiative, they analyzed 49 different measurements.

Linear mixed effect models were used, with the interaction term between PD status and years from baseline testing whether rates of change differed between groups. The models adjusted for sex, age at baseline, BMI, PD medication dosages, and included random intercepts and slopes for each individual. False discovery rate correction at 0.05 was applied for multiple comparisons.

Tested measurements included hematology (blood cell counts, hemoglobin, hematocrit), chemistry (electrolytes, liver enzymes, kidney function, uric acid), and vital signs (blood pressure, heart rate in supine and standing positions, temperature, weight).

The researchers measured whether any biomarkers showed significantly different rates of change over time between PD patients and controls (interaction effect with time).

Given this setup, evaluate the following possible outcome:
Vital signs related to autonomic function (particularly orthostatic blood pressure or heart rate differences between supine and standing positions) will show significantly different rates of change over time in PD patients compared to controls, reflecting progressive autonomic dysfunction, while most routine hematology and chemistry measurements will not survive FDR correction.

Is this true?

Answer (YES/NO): NO